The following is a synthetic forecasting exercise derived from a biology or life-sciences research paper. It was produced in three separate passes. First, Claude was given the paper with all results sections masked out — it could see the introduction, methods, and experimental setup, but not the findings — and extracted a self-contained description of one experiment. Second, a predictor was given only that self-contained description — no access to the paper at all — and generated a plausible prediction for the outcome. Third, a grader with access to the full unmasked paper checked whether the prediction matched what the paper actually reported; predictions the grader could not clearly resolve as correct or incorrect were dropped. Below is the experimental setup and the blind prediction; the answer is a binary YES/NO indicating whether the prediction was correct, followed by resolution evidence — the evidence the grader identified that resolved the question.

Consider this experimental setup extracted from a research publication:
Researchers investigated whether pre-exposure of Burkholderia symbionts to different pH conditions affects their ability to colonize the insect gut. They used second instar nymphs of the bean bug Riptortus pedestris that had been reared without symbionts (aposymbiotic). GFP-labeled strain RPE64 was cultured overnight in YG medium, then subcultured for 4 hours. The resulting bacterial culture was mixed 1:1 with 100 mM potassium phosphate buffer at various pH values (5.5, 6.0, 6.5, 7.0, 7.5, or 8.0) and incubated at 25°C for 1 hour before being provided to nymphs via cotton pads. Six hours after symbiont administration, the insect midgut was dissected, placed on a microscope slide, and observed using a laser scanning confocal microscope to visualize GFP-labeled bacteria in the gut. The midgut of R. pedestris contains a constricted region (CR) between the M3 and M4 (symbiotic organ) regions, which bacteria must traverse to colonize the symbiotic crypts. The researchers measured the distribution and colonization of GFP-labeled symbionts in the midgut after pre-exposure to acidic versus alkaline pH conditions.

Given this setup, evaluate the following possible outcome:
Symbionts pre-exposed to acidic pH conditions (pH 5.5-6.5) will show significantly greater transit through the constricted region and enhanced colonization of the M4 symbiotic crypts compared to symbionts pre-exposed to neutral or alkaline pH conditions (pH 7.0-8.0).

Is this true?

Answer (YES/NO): YES